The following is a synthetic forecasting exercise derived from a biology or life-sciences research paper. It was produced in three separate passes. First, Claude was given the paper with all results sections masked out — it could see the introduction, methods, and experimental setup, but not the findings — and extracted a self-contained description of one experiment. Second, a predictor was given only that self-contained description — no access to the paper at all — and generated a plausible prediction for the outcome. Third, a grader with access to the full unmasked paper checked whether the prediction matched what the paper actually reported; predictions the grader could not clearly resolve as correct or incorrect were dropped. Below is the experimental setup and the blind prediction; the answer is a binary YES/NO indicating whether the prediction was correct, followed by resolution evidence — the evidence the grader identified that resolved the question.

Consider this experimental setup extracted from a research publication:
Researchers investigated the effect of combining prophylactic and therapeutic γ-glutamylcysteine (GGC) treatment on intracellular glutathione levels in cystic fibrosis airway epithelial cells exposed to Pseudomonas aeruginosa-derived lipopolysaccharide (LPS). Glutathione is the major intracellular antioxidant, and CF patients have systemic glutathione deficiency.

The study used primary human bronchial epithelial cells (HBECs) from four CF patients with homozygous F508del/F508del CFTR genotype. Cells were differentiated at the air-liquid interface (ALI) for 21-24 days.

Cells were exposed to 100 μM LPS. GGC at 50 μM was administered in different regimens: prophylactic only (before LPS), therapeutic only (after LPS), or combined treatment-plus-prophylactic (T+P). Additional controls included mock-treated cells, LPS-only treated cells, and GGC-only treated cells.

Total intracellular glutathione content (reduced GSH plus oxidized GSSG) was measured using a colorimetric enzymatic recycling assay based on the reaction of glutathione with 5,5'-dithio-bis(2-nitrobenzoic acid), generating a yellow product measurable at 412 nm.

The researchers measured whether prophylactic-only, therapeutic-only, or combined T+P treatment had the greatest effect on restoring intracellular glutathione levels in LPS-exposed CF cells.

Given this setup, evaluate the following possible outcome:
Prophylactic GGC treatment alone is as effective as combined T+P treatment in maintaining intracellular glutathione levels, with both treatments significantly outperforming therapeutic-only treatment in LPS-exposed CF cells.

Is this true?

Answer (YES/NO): NO